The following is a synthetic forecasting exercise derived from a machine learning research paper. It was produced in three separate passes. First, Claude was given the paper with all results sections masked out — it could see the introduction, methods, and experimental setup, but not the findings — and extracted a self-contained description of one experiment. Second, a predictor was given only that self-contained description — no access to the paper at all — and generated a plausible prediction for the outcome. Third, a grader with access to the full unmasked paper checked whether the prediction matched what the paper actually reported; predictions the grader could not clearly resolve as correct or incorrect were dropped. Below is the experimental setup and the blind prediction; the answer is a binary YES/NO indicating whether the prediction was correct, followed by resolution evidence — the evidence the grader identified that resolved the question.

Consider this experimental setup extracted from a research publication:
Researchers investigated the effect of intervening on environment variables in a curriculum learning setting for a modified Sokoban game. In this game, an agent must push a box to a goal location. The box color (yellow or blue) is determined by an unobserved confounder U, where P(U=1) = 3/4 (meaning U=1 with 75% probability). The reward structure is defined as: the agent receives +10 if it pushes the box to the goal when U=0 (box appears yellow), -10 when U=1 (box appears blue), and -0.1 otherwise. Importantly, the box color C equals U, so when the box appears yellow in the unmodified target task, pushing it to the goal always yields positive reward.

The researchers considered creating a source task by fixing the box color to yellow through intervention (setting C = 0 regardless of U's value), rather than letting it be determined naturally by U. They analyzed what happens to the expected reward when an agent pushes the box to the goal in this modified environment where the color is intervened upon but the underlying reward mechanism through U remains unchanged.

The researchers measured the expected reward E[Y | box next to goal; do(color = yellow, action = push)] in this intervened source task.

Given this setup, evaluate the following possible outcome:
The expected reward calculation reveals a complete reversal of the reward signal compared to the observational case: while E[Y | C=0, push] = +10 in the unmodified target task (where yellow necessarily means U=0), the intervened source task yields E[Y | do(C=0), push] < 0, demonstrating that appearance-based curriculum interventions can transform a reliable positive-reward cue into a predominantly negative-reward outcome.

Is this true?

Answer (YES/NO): YES